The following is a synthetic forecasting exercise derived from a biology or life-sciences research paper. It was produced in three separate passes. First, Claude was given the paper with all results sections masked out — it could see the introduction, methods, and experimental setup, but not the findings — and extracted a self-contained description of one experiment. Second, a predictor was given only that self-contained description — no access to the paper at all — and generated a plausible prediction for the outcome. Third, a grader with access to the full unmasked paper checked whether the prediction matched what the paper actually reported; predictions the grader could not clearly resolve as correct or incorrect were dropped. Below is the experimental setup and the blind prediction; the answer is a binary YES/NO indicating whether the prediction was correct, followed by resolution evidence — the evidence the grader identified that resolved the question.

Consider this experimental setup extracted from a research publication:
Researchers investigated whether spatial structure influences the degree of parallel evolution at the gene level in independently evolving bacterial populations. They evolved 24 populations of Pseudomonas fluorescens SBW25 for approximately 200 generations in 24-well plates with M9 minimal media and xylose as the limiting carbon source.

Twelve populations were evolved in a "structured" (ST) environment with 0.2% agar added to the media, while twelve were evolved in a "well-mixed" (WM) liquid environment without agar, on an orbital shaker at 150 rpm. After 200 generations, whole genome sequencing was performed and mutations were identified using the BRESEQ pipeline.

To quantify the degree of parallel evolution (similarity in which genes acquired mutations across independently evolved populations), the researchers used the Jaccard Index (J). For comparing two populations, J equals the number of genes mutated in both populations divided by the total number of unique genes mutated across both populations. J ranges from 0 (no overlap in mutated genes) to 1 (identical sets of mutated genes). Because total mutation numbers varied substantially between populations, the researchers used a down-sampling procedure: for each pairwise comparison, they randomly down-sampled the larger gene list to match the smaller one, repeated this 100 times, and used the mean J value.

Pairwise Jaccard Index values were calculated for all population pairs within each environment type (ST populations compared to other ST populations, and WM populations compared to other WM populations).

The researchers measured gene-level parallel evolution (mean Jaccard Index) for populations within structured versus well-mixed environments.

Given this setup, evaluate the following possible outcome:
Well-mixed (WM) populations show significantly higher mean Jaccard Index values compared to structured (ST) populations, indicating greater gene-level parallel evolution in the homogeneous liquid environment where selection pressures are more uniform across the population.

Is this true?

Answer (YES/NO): NO